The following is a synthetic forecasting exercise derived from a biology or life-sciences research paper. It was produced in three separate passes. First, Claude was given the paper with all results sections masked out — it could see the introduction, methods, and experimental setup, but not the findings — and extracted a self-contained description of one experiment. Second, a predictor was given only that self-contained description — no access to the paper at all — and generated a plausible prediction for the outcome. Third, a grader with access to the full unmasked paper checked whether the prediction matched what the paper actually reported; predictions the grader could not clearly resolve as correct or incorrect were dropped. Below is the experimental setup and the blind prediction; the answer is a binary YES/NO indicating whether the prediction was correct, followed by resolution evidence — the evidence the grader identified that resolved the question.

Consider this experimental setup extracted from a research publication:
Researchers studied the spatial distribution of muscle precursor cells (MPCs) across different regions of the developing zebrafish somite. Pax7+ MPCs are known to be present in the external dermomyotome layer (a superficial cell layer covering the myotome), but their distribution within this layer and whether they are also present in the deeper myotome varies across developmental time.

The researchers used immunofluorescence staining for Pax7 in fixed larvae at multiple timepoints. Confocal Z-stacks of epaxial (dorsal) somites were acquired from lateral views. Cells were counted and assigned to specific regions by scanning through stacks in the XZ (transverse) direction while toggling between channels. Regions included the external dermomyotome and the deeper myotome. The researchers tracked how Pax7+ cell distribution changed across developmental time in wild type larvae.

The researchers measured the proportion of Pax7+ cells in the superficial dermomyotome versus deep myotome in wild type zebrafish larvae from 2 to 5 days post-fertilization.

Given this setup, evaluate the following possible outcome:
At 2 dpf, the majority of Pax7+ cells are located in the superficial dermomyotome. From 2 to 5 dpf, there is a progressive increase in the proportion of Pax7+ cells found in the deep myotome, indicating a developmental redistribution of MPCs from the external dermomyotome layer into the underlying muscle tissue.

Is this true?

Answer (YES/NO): YES